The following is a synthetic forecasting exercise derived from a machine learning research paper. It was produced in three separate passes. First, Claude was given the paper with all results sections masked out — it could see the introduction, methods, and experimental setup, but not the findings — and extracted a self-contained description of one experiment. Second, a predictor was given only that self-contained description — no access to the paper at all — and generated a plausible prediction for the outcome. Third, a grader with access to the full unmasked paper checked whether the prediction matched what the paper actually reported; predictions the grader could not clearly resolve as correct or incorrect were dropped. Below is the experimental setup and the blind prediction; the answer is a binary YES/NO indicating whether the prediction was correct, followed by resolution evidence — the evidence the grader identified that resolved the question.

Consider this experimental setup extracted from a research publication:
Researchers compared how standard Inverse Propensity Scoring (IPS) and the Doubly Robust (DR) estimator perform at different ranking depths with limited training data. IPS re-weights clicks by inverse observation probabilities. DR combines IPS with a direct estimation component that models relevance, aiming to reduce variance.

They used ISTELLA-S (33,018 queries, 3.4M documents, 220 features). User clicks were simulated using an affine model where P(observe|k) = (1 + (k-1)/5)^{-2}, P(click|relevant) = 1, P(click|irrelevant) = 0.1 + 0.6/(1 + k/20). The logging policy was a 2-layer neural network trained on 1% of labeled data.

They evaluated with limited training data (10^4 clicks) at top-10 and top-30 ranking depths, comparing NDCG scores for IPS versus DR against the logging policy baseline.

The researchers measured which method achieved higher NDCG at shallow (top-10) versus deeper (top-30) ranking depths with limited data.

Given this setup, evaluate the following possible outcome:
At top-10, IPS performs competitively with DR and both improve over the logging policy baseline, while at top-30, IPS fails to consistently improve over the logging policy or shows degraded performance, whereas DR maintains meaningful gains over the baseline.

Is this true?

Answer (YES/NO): NO